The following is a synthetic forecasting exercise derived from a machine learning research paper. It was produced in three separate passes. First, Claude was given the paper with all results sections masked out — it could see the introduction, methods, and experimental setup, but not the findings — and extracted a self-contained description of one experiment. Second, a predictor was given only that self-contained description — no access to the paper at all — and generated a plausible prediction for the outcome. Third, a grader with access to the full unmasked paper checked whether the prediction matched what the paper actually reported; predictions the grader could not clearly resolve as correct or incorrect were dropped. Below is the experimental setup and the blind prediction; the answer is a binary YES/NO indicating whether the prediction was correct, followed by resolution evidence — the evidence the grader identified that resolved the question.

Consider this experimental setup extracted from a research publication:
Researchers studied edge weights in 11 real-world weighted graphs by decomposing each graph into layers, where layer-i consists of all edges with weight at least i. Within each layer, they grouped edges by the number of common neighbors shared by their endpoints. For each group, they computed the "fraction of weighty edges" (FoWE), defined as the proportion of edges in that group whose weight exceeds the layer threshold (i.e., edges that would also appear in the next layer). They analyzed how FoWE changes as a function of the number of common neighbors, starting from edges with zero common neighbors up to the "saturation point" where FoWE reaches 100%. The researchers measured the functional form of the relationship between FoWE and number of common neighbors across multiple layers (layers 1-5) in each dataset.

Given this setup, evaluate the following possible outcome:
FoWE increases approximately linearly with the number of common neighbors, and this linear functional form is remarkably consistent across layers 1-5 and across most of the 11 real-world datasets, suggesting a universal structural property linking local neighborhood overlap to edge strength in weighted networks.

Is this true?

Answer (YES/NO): YES